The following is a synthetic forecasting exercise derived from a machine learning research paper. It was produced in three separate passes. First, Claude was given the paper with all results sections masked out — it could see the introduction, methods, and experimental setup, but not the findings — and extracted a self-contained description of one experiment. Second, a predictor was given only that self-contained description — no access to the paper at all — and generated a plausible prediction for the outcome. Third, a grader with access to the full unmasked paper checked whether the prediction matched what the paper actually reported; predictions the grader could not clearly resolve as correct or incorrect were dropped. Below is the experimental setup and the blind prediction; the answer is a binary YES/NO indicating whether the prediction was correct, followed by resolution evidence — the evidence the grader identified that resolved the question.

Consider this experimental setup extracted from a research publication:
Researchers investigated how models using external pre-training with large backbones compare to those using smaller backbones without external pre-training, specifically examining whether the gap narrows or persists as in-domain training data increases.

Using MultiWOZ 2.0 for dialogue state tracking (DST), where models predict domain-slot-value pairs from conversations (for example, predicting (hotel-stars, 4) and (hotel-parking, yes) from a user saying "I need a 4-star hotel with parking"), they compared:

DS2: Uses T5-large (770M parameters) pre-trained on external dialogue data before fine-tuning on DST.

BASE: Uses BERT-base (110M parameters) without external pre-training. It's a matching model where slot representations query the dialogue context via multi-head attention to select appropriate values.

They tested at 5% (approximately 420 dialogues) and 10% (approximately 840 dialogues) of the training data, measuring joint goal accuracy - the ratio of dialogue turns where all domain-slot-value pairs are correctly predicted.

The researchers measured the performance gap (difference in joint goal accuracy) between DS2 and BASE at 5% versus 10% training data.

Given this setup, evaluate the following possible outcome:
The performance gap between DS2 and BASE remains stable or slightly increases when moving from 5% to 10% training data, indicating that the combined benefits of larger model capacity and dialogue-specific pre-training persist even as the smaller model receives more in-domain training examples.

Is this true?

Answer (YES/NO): NO